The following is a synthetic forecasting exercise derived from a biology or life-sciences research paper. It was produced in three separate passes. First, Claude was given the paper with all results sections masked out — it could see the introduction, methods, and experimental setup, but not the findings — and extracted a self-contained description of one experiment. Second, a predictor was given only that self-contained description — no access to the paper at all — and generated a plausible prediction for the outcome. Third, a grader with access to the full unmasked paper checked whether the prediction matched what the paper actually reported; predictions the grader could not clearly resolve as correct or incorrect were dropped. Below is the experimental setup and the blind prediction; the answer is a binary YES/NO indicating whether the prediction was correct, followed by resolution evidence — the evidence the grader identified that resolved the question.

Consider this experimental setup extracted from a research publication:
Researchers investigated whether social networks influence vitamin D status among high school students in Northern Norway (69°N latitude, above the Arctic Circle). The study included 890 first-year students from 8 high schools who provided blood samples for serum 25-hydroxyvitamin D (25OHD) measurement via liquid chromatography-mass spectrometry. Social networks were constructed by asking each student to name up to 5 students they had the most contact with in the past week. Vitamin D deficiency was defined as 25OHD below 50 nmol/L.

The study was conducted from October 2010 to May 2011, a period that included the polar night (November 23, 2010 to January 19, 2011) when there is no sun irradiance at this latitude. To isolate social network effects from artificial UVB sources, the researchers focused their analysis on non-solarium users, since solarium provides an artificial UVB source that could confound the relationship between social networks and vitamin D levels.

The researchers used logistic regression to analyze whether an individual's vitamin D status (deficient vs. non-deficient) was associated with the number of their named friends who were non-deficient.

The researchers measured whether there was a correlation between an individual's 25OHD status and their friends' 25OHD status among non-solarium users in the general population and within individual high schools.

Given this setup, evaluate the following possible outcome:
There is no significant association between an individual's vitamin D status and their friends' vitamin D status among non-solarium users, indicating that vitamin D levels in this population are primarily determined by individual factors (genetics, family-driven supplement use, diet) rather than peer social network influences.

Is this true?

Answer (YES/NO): NO